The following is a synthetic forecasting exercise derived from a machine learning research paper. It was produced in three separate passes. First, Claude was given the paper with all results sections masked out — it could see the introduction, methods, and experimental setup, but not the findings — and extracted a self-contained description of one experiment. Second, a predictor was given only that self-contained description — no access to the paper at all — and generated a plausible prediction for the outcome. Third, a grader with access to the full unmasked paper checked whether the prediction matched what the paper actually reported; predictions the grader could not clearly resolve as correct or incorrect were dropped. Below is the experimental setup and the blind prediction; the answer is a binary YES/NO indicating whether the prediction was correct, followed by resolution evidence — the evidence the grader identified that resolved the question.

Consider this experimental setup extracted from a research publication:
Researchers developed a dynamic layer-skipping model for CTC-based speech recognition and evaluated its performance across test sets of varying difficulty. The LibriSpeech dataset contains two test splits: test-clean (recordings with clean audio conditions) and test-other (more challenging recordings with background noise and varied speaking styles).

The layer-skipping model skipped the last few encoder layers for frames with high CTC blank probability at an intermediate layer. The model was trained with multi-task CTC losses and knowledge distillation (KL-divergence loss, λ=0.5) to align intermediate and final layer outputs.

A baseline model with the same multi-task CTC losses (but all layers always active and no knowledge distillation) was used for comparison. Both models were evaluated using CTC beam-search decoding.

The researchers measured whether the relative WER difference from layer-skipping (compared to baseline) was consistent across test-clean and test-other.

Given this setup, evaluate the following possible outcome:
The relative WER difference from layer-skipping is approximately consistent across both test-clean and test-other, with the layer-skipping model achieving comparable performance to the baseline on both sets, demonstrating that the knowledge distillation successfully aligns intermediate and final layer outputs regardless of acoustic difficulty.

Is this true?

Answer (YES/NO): NO